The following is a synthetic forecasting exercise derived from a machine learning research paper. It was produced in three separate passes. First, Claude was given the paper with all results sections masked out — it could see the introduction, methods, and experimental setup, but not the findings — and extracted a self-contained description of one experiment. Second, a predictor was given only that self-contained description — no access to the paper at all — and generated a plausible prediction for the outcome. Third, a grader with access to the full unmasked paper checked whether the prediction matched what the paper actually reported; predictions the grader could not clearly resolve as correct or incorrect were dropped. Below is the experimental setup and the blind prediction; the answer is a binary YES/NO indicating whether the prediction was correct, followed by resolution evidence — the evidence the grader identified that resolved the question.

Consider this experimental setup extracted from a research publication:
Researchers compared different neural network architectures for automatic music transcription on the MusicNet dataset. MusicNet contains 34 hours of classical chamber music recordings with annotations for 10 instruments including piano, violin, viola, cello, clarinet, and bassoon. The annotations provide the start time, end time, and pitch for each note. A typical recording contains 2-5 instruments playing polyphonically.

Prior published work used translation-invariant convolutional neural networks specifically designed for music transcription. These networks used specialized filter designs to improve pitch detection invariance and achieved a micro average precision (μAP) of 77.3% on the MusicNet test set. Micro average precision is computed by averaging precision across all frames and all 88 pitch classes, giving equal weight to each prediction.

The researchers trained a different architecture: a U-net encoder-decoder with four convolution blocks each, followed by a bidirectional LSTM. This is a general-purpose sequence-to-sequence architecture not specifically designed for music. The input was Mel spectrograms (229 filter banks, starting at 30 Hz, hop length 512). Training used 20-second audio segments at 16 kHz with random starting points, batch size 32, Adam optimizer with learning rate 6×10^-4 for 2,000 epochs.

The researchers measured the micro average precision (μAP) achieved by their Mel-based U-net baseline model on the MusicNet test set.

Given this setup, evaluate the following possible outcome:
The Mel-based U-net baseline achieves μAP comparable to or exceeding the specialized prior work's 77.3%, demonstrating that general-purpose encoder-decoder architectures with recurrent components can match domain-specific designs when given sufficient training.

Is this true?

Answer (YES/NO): NO